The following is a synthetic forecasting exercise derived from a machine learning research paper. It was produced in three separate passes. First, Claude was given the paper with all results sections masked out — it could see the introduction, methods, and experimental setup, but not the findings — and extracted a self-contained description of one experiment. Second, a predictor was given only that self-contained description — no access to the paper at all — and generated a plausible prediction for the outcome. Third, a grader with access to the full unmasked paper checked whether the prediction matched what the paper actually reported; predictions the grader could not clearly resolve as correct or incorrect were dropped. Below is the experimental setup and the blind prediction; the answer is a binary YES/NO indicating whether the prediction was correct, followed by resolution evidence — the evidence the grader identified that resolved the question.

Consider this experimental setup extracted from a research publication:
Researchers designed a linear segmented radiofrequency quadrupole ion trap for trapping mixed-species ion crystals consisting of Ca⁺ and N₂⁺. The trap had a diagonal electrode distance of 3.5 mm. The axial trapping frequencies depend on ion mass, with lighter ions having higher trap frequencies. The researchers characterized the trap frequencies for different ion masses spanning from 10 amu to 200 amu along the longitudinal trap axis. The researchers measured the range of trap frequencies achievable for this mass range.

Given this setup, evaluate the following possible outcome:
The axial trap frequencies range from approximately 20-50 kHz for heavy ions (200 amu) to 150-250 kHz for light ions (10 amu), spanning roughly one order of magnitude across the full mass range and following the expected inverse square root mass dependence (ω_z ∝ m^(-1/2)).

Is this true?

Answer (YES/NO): NO